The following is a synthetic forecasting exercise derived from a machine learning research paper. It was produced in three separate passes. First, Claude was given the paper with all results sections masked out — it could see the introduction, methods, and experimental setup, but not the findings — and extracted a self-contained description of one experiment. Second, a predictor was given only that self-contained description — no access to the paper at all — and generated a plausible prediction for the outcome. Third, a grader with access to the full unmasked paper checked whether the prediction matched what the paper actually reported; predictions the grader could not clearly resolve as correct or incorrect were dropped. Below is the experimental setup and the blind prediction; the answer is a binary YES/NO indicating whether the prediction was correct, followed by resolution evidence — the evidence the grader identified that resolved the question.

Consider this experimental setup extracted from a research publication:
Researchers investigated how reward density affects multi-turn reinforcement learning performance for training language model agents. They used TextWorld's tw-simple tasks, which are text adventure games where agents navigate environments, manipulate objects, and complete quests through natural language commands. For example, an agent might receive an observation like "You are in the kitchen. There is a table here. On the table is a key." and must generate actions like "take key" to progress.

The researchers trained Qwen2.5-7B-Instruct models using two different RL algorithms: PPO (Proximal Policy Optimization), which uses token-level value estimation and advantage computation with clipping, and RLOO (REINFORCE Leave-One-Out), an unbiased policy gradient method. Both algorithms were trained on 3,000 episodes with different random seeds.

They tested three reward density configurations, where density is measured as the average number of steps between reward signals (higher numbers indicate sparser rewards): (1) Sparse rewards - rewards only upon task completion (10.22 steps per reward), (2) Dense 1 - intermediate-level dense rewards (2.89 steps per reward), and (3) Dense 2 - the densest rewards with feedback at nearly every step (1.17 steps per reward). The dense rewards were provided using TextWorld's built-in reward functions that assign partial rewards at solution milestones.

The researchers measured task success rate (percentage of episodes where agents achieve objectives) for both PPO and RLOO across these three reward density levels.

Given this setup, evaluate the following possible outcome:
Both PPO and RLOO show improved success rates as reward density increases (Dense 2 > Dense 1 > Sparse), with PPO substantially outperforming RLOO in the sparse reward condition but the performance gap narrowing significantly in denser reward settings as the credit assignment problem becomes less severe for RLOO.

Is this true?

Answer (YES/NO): NO